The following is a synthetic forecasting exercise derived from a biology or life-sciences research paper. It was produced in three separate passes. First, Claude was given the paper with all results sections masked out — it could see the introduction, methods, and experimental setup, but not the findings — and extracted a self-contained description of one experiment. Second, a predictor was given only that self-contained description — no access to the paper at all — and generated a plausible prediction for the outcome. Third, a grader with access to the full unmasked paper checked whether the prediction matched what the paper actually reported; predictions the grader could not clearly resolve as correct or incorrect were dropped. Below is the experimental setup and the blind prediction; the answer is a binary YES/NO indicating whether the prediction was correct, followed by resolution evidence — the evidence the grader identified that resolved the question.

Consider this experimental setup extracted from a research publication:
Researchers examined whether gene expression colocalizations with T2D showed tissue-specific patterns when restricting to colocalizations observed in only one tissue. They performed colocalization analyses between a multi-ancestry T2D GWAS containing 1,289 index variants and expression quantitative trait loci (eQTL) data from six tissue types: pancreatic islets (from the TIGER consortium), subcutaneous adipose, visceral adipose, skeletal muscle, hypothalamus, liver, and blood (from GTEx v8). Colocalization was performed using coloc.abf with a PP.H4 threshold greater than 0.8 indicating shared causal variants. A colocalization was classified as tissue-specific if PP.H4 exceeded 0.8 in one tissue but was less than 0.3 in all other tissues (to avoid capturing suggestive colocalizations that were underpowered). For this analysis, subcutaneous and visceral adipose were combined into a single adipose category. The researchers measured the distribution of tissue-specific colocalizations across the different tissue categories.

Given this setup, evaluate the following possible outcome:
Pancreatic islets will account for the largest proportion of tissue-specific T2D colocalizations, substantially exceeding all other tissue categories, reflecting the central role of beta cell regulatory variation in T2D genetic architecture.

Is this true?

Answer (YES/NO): YES